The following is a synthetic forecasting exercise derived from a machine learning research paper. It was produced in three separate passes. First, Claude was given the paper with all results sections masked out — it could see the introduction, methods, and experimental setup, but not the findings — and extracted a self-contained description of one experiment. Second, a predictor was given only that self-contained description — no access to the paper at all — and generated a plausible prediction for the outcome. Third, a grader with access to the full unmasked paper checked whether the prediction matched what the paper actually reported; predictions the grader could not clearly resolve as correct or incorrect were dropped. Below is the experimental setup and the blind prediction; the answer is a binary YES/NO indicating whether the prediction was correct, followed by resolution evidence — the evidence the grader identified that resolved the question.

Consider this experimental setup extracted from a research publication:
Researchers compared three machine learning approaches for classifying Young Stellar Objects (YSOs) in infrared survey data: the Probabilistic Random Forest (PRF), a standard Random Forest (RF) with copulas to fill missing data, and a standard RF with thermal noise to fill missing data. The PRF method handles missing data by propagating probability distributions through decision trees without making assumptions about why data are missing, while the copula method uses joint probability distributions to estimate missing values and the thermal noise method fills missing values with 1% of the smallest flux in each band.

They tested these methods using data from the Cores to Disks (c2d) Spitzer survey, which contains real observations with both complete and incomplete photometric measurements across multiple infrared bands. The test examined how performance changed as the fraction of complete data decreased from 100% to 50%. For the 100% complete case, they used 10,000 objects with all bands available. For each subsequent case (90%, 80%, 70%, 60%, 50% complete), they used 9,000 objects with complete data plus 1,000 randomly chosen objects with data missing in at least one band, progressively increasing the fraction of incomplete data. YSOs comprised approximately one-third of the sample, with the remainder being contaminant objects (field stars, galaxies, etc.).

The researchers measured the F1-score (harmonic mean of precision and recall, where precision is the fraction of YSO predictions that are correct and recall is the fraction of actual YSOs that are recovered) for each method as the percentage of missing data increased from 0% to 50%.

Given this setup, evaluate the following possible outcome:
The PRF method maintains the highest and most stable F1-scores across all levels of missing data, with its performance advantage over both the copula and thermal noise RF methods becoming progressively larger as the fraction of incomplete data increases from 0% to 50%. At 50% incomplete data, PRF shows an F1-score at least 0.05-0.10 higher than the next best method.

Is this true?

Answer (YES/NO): NO